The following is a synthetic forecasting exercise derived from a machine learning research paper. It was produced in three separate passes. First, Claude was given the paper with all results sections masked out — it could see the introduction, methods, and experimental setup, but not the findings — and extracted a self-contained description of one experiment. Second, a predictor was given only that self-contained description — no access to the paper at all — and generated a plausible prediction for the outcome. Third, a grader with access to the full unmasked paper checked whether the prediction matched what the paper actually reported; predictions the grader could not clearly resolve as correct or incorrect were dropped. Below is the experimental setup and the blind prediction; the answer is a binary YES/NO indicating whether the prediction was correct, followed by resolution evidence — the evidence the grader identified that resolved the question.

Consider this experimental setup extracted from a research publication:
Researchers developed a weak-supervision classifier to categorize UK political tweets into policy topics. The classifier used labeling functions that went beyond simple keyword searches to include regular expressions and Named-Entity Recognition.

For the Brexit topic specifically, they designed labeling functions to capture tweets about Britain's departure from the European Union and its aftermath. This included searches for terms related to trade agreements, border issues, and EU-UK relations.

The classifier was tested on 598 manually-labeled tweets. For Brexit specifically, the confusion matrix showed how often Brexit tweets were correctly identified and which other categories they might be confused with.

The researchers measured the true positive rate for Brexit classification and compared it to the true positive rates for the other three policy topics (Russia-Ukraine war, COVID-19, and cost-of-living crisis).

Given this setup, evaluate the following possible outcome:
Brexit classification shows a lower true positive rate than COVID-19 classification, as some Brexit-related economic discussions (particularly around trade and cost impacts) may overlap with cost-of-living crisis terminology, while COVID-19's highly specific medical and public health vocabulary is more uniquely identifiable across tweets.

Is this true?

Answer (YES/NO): NO